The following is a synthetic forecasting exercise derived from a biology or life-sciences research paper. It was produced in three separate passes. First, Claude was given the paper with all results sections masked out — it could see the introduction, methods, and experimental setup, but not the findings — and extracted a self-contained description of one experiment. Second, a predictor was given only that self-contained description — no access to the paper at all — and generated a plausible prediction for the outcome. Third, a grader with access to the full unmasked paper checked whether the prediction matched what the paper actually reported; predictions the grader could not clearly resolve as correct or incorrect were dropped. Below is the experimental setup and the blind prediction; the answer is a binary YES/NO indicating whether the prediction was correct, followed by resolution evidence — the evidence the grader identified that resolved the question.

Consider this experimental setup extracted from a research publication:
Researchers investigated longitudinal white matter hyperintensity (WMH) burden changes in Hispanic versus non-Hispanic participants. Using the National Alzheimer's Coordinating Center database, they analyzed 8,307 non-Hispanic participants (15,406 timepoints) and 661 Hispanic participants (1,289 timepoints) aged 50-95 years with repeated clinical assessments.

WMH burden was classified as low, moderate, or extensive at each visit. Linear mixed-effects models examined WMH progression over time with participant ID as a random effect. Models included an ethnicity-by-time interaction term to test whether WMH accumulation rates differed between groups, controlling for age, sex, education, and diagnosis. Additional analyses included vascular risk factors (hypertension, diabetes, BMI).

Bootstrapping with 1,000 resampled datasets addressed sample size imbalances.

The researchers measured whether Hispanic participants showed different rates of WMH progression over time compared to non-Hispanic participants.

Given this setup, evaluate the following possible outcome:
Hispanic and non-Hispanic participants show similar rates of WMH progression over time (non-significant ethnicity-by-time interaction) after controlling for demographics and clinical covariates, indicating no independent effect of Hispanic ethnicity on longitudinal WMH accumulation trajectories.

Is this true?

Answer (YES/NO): NO